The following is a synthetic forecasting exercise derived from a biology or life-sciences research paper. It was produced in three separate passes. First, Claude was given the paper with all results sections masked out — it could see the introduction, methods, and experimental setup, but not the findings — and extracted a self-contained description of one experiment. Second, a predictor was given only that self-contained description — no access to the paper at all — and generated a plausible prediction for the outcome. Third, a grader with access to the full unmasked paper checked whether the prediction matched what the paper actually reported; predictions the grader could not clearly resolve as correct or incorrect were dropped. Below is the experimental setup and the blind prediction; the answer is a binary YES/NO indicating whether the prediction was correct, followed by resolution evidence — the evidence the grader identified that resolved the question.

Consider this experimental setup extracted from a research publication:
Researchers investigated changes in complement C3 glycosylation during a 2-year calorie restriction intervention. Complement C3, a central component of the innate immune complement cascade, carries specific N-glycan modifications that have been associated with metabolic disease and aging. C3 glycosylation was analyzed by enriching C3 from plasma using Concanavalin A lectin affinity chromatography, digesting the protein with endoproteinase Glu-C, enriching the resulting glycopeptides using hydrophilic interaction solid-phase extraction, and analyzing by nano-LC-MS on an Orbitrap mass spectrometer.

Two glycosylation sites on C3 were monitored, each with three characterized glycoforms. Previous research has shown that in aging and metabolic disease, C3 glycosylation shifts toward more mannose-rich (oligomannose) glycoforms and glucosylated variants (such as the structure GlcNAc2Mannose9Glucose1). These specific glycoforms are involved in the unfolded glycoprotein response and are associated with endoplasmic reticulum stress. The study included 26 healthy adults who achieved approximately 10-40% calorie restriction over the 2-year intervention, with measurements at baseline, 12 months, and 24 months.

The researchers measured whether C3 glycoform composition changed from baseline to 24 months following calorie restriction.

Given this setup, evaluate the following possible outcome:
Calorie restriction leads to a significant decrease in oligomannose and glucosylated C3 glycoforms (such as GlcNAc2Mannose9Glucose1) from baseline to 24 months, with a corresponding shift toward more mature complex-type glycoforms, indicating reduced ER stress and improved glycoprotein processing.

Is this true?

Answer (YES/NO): NO